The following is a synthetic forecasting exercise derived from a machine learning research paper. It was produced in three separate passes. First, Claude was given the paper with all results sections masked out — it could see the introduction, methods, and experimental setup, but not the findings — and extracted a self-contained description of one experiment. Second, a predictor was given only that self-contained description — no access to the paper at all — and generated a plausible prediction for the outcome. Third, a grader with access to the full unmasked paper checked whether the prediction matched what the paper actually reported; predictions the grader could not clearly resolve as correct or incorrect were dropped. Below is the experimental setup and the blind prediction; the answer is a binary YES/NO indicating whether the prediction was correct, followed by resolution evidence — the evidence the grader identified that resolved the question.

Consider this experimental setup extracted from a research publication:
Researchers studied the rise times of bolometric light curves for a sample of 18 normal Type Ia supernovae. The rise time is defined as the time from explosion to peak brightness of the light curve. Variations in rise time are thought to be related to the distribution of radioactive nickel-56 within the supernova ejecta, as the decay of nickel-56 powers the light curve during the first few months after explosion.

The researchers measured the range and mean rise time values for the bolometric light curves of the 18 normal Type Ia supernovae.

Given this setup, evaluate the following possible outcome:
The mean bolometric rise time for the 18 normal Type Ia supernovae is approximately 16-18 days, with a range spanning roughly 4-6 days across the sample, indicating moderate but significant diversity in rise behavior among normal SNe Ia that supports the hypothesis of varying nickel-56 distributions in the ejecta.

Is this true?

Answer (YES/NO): NO